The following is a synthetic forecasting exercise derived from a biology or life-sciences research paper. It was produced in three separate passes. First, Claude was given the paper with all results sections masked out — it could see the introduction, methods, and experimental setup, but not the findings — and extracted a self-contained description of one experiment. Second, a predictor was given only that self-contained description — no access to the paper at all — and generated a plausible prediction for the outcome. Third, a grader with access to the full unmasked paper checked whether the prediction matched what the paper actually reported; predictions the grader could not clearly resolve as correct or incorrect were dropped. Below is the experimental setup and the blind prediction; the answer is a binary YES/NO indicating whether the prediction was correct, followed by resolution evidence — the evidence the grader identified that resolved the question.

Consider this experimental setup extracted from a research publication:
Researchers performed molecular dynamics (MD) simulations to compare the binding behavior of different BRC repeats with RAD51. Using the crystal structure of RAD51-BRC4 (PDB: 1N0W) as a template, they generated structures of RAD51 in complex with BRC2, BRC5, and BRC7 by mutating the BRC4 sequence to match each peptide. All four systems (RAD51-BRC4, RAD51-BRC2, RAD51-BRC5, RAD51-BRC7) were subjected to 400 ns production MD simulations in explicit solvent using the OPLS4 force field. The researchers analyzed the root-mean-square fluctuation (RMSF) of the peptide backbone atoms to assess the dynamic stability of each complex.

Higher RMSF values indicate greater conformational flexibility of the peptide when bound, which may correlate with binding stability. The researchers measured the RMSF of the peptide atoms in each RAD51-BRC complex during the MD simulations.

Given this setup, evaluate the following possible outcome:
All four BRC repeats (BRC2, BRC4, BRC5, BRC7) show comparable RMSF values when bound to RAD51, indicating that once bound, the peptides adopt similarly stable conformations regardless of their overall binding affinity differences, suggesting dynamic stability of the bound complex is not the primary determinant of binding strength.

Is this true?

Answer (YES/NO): NO